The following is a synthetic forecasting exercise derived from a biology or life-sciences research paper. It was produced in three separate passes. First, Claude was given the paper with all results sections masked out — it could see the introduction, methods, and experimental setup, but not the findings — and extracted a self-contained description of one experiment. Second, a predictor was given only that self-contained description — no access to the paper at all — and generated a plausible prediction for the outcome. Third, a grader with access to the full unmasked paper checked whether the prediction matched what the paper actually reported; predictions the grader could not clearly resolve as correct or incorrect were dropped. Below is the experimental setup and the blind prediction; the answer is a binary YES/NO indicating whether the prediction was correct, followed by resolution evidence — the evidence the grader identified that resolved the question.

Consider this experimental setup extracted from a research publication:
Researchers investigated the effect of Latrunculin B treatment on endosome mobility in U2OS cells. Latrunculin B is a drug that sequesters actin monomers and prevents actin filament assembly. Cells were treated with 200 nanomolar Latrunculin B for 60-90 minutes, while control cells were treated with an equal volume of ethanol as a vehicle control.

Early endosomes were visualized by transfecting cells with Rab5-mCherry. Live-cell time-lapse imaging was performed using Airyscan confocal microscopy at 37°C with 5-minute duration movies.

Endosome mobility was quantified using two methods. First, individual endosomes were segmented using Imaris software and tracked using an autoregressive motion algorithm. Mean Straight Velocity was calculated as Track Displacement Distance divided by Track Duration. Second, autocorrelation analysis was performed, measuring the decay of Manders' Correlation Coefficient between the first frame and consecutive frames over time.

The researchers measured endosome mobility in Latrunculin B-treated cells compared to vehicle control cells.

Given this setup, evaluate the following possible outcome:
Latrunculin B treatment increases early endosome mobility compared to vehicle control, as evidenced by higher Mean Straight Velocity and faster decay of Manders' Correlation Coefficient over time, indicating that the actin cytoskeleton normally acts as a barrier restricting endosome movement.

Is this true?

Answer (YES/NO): YES